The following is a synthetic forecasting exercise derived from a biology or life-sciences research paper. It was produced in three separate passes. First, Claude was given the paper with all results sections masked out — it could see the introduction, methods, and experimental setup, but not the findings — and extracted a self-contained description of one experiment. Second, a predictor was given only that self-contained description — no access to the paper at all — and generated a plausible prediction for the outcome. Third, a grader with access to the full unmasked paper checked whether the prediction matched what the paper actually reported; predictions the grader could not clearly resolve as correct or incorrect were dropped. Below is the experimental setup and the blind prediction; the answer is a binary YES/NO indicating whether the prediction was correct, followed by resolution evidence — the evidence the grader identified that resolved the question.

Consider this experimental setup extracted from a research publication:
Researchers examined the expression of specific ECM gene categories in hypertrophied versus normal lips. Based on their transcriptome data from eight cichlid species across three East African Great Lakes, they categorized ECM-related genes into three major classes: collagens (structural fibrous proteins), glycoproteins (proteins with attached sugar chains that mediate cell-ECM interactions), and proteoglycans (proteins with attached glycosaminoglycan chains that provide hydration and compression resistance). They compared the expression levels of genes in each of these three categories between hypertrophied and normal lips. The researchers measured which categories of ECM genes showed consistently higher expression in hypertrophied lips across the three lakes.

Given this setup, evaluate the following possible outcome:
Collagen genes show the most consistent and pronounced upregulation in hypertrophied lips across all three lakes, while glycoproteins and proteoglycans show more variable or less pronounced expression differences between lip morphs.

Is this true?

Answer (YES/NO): NO